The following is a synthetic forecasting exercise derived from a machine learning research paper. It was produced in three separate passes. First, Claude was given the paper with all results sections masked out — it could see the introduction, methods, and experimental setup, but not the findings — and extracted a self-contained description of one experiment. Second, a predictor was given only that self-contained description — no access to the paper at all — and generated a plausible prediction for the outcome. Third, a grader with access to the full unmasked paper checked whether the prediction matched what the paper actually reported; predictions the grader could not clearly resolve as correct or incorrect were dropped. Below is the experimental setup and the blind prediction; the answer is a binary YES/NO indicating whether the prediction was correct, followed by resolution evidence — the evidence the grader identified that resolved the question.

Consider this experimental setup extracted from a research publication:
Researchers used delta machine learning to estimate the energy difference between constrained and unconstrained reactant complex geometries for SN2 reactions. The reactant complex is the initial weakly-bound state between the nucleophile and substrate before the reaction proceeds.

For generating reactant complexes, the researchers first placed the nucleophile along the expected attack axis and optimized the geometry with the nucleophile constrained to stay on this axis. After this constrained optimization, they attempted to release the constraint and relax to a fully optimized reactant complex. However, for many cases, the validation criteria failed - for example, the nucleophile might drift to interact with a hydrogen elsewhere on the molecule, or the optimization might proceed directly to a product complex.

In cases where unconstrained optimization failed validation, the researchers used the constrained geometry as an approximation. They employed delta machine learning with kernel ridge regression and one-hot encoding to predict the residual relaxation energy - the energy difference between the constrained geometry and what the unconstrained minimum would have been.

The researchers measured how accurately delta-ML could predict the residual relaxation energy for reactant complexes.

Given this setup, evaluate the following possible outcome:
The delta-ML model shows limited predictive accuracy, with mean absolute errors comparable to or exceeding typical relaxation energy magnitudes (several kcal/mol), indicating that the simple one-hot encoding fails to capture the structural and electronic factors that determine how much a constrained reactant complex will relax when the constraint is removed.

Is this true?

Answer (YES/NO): NO